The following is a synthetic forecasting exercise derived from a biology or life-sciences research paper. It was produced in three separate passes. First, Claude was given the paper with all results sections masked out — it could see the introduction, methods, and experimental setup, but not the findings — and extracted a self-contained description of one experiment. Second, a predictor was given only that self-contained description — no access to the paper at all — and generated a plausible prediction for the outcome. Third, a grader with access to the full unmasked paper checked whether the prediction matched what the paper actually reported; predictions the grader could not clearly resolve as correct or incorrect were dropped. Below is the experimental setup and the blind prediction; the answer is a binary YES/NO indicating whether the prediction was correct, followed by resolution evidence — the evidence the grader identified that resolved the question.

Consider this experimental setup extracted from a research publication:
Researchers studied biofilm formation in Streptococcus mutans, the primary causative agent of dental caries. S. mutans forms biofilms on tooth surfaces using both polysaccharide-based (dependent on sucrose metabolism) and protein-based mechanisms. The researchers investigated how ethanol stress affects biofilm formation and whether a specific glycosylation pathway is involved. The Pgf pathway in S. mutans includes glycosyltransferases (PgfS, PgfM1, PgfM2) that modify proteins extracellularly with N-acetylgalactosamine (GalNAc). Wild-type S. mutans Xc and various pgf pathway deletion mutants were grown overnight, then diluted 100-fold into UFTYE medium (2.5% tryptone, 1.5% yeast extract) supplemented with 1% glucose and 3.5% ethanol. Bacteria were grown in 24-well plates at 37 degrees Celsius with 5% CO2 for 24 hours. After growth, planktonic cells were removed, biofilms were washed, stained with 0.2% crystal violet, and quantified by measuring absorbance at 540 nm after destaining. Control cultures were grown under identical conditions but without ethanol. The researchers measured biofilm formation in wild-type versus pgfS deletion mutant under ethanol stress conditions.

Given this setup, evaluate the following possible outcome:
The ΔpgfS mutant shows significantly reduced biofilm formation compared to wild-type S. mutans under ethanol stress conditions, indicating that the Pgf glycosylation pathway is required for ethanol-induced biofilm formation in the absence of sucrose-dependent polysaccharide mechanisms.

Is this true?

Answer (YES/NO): YES